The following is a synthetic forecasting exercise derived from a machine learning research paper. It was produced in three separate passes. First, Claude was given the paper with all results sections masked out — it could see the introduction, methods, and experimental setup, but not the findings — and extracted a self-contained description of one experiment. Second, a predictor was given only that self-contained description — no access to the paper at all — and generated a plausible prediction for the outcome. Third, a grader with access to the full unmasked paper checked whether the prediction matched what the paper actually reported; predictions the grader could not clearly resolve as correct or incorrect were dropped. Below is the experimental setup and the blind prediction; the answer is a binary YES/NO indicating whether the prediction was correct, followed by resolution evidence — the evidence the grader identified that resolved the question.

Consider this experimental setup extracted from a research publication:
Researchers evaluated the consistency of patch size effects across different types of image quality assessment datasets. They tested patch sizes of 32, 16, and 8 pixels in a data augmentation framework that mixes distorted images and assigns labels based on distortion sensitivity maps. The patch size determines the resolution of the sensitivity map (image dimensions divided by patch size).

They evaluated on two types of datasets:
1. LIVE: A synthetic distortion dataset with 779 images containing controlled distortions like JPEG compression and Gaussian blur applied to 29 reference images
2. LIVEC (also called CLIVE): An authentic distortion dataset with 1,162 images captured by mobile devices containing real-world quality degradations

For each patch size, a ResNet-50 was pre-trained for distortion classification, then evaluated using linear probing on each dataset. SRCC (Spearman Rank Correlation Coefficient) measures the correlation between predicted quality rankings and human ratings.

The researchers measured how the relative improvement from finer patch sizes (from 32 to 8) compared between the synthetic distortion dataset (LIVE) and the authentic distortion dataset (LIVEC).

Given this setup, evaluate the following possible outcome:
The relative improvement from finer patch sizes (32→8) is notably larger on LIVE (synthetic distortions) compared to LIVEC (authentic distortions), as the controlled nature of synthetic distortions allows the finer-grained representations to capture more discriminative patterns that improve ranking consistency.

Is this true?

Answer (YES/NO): NO